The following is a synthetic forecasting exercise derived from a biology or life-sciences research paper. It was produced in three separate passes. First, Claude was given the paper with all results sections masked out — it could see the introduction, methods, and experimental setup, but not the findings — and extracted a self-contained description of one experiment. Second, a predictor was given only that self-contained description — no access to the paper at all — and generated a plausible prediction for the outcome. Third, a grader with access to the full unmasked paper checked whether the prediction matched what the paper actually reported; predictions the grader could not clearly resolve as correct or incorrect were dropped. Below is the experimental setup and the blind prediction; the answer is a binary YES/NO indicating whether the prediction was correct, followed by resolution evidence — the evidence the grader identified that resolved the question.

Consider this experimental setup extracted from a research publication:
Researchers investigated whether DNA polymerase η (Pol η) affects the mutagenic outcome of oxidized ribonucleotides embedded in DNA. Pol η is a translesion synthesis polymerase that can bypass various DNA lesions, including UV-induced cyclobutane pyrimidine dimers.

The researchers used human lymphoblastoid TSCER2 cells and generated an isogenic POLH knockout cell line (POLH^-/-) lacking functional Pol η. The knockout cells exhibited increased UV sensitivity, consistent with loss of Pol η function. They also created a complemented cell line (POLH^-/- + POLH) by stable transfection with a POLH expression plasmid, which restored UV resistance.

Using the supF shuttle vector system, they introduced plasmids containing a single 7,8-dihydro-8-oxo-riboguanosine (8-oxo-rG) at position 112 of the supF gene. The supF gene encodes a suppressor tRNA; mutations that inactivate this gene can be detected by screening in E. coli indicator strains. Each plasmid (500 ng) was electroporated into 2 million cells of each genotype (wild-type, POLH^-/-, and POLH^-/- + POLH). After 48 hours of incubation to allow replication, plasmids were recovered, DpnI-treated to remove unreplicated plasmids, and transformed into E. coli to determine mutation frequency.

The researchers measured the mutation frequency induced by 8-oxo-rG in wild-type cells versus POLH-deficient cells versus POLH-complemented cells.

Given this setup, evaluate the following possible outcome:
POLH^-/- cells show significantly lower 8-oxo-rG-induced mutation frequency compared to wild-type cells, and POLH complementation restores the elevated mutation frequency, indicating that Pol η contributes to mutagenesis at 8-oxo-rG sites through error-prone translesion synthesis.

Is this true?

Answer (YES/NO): NO